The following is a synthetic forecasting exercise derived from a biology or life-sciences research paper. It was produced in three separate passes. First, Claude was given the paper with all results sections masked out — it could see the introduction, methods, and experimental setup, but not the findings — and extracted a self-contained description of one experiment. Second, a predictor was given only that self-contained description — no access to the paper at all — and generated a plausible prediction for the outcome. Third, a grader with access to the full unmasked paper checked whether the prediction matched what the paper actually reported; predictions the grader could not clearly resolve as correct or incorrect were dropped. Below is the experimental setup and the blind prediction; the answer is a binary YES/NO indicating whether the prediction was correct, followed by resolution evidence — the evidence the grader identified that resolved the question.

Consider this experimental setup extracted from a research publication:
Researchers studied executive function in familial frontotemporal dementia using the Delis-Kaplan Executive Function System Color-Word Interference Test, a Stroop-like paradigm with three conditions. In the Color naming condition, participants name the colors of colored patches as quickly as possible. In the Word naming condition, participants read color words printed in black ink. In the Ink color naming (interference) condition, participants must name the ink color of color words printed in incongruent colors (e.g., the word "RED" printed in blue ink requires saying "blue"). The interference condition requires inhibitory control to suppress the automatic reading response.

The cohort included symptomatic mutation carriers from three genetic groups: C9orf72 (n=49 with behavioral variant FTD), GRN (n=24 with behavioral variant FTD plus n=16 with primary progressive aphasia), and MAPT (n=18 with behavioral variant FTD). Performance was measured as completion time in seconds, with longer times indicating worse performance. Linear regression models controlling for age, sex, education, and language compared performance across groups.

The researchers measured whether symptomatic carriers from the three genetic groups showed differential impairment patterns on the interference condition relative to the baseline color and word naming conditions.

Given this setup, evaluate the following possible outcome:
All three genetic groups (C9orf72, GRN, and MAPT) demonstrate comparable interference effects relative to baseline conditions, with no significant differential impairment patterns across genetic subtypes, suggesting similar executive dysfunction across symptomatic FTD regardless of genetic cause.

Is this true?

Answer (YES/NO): NO